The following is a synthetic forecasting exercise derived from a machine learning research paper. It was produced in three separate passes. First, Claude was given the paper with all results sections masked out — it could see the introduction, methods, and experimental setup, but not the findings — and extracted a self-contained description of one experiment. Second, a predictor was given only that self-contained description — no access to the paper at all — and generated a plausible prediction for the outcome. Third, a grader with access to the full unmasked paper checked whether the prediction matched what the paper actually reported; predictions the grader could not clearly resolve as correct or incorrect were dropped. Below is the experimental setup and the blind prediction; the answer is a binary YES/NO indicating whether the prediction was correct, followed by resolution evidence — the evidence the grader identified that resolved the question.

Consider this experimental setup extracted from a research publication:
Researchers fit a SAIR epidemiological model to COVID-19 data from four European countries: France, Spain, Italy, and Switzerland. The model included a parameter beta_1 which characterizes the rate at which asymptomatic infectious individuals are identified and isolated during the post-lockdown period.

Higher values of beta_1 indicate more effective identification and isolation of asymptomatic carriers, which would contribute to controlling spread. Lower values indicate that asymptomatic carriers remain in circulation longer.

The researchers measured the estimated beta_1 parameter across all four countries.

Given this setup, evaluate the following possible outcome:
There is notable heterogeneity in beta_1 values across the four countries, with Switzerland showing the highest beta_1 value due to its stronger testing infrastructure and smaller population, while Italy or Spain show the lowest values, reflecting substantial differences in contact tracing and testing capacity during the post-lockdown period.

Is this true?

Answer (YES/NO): NO